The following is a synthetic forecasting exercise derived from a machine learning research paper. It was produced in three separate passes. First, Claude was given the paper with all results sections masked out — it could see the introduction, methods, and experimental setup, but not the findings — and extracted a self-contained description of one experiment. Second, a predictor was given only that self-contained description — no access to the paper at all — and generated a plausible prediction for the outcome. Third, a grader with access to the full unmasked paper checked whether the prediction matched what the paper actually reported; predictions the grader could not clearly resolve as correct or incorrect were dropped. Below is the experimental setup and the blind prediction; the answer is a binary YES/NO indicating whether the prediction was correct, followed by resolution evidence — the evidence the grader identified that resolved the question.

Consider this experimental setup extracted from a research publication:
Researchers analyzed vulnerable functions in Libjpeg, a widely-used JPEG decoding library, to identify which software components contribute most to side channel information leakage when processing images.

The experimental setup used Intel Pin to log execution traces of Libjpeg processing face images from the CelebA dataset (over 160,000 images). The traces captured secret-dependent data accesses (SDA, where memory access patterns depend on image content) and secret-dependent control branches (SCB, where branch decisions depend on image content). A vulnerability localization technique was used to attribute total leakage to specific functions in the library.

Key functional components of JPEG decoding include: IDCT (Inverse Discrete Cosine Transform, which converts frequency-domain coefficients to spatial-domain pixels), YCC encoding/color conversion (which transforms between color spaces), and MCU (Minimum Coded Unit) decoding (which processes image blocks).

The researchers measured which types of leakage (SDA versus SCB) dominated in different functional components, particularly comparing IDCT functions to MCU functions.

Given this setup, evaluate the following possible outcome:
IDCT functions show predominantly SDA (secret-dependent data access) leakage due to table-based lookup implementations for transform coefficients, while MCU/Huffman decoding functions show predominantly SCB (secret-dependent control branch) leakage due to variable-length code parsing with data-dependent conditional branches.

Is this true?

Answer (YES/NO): YES